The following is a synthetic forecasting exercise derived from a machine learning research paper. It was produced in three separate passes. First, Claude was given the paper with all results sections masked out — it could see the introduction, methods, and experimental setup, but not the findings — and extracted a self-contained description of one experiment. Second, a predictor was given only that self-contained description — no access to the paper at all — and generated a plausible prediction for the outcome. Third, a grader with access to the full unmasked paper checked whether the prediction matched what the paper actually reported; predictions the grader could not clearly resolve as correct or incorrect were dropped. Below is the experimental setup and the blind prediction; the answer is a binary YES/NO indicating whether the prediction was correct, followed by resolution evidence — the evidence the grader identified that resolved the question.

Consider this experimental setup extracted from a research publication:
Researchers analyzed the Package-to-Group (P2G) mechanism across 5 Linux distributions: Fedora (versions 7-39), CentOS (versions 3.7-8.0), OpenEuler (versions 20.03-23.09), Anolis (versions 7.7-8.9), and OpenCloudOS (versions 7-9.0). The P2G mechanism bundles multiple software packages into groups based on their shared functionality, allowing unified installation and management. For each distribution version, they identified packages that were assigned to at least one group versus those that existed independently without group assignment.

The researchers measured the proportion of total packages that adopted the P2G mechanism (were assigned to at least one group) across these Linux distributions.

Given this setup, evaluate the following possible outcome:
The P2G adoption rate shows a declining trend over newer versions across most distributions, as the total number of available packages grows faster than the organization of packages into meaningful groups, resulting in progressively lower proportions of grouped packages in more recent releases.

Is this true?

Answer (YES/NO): NO